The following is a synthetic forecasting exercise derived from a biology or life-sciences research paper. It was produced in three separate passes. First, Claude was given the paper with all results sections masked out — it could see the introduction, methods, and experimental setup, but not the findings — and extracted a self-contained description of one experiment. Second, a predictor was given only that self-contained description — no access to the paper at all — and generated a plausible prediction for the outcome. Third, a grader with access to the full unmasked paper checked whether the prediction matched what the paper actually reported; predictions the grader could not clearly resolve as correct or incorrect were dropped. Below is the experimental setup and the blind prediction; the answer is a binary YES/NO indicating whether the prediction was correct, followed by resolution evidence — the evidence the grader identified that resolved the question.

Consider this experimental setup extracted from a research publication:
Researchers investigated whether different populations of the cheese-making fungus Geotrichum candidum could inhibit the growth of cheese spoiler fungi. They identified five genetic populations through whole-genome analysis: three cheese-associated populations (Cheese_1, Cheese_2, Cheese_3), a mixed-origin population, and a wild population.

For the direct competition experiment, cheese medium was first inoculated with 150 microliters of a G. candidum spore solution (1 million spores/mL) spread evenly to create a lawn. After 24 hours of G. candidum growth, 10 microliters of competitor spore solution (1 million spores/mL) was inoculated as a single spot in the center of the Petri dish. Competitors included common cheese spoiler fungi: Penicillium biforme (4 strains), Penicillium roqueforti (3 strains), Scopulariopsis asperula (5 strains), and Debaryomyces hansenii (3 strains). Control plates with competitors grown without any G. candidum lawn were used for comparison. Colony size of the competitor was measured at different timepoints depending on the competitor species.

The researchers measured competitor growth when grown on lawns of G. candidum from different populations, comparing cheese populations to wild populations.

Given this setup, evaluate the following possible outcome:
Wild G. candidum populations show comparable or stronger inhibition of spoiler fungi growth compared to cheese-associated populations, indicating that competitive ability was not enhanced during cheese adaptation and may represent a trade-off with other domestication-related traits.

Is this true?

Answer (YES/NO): NO